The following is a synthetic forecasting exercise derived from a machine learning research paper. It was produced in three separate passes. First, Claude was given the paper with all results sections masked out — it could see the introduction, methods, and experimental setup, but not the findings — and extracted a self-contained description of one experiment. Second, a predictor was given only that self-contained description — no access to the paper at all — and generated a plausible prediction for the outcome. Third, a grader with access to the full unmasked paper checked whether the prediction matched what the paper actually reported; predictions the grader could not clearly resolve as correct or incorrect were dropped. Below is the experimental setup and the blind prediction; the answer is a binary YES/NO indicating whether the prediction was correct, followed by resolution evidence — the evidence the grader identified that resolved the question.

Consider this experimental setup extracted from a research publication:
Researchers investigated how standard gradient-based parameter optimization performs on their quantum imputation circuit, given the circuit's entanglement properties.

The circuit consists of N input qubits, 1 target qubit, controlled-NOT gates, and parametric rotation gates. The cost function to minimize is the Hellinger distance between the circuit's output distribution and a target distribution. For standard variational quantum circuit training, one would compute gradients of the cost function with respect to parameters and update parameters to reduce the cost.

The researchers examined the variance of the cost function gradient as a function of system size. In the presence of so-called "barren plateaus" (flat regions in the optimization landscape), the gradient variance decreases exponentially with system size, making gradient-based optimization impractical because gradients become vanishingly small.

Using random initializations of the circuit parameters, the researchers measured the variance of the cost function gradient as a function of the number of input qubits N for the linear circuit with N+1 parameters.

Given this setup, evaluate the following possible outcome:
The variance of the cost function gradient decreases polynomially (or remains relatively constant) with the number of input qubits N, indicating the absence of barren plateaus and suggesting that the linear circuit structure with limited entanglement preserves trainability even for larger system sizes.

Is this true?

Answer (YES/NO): NO